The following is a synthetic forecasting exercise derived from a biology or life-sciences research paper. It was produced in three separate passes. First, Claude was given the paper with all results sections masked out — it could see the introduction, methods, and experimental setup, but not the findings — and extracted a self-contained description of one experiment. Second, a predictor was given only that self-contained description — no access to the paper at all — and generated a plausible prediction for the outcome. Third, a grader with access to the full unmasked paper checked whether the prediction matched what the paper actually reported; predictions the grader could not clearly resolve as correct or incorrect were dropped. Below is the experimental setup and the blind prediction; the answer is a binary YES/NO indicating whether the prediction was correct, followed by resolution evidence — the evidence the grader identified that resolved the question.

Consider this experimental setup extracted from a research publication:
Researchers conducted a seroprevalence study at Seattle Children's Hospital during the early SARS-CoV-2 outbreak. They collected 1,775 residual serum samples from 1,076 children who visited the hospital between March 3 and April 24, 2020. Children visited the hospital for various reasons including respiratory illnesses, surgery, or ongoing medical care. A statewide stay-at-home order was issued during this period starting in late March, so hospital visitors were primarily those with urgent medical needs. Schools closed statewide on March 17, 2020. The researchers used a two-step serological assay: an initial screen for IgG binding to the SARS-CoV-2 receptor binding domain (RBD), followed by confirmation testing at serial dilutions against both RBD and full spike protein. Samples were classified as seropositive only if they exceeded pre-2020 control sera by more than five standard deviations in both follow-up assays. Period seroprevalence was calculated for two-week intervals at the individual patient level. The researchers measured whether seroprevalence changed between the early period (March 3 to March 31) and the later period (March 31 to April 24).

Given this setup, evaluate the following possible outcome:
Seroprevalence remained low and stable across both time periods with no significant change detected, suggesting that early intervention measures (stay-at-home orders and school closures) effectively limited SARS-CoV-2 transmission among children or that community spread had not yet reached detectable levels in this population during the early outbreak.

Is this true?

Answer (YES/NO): NO